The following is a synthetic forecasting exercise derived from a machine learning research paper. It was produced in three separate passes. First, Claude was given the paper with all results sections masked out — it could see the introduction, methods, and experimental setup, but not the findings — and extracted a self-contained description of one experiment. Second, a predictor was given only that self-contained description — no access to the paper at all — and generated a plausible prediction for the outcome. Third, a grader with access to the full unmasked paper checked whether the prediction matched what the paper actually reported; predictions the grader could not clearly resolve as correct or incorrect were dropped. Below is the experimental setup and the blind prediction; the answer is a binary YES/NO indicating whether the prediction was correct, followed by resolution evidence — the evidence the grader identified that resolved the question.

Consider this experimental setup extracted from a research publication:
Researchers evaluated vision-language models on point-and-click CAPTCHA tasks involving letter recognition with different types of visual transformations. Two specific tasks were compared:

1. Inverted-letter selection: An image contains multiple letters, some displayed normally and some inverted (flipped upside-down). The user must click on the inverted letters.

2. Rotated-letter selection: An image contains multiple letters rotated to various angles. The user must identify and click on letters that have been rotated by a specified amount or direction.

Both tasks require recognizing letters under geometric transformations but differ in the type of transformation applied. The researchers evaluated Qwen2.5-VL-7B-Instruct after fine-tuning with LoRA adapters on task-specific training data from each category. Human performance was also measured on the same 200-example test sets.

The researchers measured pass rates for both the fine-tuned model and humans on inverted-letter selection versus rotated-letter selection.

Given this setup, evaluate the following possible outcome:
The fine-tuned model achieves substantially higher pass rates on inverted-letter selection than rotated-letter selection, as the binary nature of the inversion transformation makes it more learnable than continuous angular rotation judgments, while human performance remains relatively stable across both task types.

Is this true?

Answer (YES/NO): NO